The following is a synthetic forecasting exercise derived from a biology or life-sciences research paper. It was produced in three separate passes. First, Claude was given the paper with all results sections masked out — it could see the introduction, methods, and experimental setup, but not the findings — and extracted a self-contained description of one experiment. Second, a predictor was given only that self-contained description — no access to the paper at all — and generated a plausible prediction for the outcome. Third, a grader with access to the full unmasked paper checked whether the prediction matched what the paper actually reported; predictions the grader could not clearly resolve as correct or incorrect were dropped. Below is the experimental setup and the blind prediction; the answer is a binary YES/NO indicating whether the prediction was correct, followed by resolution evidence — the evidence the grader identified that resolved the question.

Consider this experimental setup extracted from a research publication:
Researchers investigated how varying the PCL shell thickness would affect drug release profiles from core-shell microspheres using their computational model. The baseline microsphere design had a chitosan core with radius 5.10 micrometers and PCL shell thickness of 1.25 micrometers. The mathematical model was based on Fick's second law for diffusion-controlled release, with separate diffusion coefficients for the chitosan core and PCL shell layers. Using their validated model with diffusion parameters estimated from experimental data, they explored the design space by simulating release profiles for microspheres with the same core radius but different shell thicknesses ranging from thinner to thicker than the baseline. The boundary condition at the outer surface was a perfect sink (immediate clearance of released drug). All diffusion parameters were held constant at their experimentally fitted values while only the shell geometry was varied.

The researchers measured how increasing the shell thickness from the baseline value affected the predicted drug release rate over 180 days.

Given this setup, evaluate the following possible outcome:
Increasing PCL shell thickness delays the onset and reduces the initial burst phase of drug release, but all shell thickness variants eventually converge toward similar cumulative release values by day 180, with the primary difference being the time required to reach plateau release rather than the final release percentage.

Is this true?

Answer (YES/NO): NO